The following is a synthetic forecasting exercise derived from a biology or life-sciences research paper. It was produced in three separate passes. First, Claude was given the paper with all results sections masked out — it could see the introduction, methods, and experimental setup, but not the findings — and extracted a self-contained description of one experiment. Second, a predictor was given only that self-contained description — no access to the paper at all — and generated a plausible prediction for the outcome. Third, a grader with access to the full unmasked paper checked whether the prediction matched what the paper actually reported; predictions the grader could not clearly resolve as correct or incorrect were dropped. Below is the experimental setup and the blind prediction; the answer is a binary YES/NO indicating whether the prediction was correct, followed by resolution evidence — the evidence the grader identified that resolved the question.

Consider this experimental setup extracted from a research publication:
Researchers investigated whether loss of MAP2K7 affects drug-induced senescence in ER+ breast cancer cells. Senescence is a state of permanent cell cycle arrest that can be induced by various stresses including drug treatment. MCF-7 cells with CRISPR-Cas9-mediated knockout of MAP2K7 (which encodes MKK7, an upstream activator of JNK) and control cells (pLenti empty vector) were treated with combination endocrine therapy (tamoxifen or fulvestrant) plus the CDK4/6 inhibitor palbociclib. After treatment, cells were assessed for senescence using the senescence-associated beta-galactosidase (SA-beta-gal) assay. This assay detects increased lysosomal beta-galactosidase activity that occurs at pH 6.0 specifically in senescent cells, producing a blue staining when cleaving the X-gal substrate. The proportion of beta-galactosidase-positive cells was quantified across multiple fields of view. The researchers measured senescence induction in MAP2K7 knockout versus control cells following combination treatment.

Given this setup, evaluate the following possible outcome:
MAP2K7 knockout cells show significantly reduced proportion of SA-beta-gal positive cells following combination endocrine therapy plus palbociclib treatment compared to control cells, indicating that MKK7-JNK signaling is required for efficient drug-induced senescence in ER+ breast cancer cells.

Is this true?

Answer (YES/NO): YES